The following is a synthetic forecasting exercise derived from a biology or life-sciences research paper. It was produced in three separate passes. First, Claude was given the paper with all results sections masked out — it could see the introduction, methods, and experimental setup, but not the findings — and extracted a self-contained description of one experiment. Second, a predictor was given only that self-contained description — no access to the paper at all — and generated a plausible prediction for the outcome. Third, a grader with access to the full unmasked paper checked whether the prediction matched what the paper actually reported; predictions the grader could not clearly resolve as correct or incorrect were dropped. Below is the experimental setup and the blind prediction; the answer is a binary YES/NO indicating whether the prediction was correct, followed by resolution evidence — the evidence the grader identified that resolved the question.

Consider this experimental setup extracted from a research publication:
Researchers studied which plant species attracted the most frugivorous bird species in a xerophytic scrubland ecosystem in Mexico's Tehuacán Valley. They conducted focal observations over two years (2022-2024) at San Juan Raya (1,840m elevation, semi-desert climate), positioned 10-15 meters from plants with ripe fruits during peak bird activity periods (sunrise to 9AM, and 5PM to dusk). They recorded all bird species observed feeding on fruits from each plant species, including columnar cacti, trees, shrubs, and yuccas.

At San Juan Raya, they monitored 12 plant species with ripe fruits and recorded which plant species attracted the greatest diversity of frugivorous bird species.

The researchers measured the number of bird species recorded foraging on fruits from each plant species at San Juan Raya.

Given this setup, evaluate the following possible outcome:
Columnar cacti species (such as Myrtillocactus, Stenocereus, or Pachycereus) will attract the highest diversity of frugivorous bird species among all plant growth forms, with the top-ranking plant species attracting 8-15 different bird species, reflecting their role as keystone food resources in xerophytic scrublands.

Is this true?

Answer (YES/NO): NO